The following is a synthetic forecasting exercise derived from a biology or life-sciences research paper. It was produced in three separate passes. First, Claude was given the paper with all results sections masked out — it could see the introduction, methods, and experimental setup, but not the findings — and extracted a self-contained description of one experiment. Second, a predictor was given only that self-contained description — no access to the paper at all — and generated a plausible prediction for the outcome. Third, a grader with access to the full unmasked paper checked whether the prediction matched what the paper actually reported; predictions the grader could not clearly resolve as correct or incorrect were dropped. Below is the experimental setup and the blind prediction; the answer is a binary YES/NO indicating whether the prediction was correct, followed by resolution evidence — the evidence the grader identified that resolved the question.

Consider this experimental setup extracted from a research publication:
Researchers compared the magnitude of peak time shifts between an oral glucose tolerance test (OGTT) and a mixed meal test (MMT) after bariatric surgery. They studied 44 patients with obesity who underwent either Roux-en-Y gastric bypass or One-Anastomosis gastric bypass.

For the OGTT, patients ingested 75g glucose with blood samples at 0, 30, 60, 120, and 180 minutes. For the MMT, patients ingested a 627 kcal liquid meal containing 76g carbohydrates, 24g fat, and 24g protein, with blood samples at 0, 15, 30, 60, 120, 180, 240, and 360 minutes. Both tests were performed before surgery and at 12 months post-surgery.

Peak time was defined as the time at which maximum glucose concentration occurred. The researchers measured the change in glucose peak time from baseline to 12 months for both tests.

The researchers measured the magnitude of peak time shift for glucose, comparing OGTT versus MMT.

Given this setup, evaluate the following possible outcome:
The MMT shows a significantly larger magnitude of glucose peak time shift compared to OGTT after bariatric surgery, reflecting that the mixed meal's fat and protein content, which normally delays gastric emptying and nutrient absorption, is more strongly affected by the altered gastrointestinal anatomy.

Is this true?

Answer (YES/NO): YES